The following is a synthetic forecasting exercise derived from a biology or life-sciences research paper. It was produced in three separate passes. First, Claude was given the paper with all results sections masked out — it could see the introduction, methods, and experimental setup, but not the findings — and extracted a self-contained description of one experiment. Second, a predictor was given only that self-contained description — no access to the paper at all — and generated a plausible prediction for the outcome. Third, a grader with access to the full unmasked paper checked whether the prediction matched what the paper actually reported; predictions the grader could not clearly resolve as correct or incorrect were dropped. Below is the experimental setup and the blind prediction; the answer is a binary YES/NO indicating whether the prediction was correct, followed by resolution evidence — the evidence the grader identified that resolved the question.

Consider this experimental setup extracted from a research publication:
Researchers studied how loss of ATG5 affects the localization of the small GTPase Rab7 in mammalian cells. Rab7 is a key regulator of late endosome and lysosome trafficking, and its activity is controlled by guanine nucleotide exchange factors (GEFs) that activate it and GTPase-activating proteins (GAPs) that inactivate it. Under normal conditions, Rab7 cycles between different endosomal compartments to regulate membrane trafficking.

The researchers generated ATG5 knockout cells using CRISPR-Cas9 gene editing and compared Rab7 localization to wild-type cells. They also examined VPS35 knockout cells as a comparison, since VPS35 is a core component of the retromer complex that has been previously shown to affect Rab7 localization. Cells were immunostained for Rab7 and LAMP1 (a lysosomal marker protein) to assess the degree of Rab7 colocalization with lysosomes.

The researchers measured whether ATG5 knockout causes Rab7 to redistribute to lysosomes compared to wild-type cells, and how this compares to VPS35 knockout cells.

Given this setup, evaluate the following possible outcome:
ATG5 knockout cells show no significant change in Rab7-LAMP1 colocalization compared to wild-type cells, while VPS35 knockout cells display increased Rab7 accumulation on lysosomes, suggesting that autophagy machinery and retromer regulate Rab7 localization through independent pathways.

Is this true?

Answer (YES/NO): NO